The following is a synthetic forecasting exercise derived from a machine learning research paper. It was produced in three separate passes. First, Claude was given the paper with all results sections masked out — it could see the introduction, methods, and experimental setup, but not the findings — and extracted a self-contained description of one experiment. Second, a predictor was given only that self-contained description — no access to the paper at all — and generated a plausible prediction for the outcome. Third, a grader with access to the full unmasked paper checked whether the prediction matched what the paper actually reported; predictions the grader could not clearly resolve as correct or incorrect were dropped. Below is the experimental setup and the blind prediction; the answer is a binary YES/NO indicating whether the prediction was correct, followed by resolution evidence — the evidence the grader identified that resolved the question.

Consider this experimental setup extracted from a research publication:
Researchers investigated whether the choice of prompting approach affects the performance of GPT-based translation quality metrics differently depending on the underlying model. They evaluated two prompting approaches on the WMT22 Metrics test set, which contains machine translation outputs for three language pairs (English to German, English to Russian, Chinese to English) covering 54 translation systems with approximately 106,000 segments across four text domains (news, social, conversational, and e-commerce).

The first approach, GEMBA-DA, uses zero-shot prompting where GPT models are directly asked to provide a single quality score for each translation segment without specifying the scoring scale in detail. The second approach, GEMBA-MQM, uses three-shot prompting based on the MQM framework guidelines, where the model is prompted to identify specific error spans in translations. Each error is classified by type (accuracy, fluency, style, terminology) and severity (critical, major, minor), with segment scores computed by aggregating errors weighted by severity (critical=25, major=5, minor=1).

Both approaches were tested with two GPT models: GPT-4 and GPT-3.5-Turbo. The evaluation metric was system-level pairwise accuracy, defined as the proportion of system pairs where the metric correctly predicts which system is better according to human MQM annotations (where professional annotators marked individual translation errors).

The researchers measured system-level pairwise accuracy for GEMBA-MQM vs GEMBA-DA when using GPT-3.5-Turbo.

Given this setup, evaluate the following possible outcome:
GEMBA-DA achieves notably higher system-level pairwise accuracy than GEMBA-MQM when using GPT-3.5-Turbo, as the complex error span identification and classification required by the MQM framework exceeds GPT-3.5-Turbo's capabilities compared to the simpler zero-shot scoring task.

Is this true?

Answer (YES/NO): NO